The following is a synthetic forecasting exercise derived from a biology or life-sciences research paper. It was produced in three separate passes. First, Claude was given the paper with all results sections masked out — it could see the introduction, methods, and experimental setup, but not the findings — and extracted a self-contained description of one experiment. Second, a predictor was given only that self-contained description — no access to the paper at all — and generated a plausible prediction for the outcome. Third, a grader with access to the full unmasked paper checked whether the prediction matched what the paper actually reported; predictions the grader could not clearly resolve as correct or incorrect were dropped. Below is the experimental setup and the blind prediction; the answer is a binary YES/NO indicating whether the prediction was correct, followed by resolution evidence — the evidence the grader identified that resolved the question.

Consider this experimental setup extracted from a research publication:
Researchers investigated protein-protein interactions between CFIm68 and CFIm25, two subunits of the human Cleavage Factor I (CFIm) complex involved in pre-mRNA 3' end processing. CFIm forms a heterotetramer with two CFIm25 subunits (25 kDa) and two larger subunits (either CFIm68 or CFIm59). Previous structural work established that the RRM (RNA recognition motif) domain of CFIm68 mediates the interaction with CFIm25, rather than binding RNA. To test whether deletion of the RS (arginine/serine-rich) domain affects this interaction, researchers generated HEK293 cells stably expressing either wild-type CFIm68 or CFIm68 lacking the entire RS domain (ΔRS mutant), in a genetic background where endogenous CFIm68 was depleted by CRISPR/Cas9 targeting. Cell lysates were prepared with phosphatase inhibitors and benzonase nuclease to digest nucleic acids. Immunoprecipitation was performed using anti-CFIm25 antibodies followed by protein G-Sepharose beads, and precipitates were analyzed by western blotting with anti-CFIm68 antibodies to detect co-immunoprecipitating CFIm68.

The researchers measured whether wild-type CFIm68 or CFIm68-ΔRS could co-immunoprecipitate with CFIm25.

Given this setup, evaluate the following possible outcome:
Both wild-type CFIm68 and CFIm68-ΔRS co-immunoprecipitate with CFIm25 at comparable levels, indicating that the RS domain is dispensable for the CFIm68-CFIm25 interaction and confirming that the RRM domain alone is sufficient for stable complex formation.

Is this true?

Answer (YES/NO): YES